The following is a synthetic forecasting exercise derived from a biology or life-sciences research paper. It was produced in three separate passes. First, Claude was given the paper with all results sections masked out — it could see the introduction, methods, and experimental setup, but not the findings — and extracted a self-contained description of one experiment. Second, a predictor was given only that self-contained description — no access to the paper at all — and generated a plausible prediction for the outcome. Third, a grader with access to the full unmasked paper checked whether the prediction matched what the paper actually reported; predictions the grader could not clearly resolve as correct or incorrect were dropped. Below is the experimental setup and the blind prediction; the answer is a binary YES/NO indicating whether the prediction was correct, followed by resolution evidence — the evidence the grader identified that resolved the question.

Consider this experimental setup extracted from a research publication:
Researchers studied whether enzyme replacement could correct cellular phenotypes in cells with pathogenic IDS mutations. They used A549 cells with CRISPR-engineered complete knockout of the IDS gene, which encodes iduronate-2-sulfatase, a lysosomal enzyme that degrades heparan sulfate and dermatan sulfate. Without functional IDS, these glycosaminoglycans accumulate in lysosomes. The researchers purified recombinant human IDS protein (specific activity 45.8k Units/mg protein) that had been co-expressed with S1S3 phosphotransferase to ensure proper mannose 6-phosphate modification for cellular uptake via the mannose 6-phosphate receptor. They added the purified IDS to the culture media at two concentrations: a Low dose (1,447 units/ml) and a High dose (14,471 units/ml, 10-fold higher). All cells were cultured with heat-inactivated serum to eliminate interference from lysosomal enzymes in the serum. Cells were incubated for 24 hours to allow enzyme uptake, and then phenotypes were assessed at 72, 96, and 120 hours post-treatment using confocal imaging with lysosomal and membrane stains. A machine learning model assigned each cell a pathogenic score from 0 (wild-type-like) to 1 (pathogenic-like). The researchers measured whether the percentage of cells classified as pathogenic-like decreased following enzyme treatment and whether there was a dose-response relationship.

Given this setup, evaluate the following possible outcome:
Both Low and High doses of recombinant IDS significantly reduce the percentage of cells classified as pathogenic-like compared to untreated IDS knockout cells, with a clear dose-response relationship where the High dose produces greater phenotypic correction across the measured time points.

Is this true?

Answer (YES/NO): NO